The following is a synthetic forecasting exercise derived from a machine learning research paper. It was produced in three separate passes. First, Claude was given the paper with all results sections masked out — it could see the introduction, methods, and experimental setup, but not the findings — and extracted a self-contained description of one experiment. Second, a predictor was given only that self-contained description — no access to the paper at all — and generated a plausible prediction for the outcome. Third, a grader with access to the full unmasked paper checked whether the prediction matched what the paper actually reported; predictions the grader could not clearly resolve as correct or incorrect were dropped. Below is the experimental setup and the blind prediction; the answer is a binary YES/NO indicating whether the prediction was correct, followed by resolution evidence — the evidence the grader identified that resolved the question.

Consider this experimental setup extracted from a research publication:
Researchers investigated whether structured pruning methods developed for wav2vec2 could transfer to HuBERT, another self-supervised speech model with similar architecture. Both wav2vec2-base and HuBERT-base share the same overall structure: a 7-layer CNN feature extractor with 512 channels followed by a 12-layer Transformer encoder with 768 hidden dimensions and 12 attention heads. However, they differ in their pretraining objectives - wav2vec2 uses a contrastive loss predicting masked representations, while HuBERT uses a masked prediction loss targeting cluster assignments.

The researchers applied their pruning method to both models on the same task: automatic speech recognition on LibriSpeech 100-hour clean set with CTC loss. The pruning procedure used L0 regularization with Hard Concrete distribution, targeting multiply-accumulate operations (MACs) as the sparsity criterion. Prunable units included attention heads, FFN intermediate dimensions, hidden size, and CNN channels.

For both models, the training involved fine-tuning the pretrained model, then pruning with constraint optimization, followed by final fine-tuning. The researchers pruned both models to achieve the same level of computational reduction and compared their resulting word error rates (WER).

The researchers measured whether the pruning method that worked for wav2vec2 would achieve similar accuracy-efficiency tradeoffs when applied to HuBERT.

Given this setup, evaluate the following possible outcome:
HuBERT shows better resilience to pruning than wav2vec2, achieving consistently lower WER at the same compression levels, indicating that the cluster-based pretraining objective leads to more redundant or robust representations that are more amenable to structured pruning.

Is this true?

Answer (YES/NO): NO